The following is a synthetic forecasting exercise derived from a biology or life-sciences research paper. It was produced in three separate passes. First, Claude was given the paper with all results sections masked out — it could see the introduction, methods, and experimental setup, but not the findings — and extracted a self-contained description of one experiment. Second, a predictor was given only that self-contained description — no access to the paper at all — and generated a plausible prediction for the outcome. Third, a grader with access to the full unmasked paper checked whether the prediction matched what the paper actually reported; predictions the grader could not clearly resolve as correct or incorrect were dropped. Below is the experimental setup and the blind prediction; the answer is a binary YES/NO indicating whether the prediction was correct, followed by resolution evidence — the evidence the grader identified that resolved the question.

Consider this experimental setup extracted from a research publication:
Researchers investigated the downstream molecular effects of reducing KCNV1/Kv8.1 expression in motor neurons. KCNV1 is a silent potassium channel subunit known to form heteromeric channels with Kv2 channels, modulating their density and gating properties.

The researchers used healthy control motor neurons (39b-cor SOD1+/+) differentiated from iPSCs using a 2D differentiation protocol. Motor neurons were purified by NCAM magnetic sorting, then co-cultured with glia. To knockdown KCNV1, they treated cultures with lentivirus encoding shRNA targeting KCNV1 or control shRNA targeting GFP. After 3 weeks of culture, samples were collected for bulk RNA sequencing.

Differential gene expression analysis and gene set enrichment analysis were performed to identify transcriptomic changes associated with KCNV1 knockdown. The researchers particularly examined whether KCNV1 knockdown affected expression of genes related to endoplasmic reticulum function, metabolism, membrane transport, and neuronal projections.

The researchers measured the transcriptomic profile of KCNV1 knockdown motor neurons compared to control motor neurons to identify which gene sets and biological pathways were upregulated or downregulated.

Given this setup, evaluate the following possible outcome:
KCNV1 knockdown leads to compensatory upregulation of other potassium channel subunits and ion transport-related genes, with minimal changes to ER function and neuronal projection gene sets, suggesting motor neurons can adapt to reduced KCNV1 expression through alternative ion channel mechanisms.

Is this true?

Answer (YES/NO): NO